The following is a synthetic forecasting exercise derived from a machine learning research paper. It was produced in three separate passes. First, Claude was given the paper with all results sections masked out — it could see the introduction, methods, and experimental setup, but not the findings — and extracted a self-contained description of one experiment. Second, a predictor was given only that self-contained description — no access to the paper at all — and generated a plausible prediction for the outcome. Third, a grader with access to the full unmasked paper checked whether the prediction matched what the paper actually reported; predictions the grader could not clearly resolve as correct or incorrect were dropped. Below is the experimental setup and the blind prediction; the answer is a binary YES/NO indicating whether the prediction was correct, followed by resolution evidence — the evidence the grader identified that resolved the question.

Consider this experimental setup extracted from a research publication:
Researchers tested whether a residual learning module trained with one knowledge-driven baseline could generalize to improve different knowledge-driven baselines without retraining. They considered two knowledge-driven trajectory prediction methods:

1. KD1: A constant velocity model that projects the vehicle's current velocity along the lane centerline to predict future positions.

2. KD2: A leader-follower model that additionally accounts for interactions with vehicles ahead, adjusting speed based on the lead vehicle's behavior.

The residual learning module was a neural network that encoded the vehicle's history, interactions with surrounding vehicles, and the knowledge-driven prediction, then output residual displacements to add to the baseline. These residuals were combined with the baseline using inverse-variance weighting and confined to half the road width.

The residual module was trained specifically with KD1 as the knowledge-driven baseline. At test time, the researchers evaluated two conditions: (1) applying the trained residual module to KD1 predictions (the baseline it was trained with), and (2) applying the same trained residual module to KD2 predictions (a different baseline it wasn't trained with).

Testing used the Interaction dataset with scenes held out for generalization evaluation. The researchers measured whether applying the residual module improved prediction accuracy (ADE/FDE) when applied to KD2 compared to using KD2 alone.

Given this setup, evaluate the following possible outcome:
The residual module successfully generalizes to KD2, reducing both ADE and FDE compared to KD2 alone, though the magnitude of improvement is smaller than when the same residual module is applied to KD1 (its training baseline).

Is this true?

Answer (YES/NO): YES